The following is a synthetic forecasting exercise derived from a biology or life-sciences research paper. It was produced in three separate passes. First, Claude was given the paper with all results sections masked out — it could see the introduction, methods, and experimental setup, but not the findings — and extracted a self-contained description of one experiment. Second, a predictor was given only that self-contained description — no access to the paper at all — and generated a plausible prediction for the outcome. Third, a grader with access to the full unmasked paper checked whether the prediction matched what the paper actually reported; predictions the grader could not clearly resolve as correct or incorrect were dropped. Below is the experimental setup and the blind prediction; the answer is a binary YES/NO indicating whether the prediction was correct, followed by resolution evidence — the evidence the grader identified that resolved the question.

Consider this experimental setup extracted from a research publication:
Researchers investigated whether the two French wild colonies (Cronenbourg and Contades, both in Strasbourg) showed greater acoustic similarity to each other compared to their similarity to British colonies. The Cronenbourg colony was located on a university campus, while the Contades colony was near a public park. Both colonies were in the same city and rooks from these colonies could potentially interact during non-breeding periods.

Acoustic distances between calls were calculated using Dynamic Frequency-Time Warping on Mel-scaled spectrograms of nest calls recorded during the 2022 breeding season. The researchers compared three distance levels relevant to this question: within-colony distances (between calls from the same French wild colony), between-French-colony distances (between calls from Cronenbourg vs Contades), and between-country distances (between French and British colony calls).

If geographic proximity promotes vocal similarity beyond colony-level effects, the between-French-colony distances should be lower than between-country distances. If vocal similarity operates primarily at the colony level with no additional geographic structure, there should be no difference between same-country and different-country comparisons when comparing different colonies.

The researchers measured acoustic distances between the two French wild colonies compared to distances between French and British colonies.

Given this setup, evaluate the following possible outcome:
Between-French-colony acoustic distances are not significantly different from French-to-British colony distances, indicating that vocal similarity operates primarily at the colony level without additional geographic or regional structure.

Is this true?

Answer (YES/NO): NO